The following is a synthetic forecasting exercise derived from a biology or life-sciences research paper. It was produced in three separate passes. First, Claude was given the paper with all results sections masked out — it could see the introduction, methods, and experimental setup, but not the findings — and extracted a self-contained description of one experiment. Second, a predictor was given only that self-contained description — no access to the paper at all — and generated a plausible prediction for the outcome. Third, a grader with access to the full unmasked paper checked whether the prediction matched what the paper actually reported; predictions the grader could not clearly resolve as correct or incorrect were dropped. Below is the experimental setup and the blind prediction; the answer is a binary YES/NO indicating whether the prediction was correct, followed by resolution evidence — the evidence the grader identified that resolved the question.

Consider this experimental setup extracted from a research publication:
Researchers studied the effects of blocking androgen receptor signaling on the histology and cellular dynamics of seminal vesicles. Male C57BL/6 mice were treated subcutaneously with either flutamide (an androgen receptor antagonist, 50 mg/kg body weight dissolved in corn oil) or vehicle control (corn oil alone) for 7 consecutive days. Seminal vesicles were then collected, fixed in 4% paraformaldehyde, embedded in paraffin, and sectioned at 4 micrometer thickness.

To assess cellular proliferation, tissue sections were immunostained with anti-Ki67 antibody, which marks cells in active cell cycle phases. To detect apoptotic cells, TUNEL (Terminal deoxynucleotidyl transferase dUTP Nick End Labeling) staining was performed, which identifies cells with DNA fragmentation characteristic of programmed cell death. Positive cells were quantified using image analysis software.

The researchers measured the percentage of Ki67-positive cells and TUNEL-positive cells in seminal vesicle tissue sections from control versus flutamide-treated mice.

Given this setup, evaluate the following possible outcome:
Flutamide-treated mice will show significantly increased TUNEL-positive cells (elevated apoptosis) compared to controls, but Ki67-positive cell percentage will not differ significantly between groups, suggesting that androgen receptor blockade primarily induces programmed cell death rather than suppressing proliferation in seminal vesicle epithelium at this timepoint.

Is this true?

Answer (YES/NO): NO